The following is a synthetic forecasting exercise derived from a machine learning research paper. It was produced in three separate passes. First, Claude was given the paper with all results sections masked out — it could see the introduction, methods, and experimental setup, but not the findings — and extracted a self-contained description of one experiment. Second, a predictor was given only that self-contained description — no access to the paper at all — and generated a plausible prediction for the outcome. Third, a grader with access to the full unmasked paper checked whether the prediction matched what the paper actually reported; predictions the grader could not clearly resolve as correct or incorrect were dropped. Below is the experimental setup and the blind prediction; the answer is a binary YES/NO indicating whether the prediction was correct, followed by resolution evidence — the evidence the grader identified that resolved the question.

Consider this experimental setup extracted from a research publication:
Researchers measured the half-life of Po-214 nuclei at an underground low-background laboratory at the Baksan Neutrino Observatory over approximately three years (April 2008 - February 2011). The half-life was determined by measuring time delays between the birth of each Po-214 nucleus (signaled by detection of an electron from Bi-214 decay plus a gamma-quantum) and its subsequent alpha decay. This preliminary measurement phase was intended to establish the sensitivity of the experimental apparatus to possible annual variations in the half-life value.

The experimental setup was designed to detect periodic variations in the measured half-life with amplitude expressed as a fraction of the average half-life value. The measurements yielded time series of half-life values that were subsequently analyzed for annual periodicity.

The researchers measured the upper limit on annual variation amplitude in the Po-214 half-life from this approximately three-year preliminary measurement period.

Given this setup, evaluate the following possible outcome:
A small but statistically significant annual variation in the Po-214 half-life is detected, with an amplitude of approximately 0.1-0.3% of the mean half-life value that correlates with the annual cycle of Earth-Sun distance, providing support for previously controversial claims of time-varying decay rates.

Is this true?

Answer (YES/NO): NO